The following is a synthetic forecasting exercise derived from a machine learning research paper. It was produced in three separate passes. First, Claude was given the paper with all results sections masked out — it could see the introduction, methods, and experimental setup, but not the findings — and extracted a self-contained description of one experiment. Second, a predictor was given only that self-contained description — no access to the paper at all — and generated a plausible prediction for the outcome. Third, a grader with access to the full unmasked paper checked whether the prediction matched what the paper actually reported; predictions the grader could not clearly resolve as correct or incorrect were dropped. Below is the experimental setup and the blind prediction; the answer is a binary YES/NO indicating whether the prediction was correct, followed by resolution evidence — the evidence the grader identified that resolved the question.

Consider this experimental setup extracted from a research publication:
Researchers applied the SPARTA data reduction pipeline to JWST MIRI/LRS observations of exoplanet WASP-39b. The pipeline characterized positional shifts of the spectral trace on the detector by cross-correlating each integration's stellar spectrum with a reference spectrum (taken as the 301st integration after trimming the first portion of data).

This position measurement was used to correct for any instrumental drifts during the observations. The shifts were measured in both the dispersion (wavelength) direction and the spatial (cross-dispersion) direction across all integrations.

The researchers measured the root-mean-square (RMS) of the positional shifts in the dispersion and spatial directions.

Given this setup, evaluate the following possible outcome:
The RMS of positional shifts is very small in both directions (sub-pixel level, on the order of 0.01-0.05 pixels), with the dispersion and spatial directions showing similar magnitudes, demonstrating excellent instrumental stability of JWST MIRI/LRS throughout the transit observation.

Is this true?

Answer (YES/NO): NO